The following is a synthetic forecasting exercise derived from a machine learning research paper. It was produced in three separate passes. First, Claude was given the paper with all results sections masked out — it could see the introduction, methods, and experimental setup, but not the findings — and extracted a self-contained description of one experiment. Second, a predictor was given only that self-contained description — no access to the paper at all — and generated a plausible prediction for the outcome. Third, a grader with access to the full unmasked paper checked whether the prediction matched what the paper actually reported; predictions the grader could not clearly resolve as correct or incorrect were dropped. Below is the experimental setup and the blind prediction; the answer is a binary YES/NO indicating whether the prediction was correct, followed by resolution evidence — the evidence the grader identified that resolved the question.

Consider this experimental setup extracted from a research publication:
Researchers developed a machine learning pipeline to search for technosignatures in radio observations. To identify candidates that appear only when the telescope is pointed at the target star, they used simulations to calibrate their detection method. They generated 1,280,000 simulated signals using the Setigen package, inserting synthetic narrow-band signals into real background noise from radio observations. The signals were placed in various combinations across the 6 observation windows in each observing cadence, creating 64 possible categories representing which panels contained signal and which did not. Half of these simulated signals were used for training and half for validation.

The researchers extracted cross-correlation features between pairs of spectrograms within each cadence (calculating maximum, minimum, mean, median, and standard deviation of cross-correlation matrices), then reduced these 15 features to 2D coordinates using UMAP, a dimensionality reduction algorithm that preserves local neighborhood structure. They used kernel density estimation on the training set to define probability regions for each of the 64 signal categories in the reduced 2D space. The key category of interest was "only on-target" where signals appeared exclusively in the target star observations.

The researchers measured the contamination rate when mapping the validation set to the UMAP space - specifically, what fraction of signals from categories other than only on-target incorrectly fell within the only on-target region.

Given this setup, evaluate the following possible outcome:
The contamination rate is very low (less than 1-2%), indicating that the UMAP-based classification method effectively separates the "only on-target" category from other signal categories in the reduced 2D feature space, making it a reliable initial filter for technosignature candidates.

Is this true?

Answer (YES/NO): YES